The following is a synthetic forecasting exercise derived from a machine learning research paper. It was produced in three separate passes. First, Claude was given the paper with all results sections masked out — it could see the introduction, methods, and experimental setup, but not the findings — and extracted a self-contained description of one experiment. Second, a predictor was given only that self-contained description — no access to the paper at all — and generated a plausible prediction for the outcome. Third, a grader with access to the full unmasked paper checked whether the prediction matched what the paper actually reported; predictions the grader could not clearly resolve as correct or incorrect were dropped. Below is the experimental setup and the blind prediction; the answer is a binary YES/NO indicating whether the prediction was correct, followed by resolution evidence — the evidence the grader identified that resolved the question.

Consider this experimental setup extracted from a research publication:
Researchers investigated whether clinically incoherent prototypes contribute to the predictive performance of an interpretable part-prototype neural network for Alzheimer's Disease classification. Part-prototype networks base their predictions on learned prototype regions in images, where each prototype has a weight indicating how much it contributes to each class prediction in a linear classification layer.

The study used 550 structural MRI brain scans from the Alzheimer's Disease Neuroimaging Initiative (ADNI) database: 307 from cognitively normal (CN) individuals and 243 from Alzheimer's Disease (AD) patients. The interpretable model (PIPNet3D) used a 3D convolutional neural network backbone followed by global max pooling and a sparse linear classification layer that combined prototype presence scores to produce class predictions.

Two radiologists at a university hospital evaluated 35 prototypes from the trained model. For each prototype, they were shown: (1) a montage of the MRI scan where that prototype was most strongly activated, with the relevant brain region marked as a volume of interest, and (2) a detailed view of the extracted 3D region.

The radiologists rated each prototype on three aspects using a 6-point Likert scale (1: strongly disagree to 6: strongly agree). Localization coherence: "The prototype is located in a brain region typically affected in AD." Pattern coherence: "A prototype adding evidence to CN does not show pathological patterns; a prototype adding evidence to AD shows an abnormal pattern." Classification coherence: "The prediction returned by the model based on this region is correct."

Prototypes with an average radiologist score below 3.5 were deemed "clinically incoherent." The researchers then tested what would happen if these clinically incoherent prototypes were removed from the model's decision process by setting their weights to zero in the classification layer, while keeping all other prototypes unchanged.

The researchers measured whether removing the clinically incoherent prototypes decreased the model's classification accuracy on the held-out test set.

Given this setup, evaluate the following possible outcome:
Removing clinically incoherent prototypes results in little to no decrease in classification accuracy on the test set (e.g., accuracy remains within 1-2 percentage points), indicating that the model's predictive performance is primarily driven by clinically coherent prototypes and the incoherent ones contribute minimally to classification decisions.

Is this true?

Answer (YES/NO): YES